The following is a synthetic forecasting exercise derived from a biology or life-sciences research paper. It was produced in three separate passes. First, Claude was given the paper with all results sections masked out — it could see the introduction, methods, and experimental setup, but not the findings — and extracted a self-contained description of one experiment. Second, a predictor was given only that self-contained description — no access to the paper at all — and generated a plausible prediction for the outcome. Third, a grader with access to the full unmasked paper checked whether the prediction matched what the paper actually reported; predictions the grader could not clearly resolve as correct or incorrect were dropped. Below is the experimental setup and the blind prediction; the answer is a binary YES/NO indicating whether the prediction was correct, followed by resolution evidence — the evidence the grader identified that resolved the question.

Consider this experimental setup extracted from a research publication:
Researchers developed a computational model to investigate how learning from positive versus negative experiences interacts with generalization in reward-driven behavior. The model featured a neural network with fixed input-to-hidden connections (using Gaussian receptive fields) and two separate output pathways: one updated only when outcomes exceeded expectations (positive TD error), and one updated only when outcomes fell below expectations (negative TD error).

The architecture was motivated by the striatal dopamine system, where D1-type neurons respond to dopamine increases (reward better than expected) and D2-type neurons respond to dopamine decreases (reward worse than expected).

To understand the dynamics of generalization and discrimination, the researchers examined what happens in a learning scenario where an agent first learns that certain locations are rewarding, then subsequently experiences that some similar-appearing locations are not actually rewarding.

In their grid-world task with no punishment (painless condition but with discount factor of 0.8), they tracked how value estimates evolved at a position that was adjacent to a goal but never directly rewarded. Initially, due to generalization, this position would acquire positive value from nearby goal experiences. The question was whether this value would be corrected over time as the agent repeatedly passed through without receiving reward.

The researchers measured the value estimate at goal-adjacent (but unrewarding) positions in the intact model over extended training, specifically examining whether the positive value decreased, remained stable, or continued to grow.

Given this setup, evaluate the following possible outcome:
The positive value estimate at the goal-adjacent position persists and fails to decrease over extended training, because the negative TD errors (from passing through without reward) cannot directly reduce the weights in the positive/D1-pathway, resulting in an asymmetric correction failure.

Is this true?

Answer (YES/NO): NO